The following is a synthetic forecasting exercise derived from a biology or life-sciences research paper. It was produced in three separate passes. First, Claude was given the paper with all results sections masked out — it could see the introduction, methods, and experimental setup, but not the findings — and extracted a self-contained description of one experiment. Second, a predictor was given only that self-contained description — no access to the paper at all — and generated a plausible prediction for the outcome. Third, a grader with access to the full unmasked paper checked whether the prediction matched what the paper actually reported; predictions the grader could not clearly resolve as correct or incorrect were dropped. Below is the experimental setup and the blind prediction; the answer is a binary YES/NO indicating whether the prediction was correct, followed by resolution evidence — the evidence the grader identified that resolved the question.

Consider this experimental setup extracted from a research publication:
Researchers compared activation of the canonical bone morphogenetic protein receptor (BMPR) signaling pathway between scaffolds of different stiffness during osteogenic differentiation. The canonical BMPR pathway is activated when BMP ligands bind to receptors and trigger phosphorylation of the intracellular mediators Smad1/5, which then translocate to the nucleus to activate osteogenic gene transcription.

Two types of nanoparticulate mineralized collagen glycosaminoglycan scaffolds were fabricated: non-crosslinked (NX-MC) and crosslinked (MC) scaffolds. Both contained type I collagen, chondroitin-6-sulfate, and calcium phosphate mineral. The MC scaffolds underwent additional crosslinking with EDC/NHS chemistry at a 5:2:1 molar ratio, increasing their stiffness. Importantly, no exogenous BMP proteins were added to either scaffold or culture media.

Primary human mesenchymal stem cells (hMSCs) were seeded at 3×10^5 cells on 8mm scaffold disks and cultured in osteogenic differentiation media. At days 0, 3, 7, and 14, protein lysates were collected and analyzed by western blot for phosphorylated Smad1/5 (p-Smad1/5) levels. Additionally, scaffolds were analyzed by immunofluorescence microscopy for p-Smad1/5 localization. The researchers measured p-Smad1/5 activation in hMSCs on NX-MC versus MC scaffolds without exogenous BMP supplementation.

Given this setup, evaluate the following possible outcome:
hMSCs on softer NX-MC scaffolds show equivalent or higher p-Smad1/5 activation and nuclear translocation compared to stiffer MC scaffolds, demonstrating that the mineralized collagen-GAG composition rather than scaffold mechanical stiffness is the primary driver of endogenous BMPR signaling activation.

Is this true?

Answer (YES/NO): NO